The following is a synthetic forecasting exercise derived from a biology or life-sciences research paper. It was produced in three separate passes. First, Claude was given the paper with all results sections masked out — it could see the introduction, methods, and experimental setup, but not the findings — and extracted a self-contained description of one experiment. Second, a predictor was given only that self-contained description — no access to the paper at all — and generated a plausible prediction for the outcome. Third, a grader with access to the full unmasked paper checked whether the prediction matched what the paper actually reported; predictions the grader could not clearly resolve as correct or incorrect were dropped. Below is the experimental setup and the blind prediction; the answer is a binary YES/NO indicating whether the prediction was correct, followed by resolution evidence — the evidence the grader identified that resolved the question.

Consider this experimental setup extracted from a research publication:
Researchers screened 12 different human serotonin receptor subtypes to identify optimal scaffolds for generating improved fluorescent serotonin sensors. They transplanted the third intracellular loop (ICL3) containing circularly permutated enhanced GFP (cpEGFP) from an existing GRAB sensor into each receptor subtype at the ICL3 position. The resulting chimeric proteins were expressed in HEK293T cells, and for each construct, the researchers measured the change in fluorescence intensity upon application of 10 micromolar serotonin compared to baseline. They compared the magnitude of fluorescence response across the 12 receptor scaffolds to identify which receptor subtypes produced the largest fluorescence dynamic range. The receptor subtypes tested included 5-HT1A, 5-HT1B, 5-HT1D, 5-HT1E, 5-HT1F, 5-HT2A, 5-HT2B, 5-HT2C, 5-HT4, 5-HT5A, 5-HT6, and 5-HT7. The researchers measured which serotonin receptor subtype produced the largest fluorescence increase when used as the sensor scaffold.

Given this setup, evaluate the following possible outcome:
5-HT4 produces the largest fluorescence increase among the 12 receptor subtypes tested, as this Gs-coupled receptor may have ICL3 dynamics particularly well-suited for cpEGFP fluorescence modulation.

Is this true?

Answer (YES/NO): YES